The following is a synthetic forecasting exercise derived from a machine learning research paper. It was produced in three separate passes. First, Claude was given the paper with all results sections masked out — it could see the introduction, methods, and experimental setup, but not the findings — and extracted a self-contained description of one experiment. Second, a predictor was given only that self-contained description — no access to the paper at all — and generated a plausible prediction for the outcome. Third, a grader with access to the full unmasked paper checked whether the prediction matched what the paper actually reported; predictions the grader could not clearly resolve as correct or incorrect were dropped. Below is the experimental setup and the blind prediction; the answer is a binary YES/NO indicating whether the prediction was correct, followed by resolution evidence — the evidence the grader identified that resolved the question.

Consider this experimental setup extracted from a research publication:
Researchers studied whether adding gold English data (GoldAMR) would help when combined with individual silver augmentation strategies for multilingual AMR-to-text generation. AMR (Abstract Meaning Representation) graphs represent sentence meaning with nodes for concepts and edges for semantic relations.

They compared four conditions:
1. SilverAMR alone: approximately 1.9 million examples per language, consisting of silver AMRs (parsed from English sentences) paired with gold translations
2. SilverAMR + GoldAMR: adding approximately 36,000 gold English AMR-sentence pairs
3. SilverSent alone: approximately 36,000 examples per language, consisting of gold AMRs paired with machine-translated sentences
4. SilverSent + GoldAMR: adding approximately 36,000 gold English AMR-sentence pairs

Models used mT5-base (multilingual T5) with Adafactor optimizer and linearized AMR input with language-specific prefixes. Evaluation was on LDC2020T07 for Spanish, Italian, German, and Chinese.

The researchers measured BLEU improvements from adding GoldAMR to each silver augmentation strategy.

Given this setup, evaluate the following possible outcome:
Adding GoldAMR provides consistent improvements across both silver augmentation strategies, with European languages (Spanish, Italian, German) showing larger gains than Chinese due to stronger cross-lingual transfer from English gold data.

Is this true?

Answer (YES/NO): NO